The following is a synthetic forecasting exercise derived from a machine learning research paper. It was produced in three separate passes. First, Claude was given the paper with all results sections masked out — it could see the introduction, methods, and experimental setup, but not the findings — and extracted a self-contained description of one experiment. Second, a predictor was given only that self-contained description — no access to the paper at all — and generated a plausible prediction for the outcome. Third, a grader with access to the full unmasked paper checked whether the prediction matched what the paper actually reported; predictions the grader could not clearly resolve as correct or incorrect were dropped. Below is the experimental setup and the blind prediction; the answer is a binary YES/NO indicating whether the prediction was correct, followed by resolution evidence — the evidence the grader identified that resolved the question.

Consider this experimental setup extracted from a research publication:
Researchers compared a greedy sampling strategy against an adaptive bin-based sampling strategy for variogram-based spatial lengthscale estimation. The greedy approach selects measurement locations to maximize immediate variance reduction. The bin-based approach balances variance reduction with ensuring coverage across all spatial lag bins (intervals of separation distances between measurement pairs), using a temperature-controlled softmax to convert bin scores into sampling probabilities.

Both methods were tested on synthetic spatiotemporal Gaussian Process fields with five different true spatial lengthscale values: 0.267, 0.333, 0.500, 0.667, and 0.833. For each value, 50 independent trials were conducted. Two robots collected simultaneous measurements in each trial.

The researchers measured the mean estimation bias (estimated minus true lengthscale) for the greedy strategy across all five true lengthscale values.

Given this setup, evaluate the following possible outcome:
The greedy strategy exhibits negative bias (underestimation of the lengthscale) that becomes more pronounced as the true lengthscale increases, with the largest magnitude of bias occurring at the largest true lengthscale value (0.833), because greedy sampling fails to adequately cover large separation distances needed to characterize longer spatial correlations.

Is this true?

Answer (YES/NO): NO